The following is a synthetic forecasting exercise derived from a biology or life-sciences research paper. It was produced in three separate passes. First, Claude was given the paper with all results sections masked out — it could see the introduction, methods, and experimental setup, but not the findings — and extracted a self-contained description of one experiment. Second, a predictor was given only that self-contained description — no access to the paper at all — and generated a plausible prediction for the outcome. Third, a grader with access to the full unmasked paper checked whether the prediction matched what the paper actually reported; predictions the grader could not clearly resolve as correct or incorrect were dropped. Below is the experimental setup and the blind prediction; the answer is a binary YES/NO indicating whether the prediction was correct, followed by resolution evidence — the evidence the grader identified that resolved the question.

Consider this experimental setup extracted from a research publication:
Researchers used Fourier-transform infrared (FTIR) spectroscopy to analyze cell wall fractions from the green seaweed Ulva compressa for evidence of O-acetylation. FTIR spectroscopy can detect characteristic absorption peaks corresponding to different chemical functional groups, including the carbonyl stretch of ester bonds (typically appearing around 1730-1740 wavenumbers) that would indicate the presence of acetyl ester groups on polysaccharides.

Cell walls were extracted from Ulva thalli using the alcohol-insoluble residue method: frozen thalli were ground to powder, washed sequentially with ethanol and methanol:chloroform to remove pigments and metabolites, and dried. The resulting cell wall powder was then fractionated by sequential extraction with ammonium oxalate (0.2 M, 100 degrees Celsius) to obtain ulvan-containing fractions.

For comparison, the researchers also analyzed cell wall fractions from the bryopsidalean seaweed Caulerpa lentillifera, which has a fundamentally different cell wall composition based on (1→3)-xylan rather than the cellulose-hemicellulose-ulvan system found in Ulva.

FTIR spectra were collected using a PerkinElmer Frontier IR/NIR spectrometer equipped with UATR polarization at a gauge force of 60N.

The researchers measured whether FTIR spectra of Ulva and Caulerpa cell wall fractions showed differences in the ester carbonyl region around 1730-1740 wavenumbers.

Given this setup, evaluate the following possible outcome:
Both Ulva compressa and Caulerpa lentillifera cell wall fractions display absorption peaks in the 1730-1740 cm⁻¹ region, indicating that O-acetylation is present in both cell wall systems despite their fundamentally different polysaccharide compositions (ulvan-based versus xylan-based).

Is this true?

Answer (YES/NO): NO